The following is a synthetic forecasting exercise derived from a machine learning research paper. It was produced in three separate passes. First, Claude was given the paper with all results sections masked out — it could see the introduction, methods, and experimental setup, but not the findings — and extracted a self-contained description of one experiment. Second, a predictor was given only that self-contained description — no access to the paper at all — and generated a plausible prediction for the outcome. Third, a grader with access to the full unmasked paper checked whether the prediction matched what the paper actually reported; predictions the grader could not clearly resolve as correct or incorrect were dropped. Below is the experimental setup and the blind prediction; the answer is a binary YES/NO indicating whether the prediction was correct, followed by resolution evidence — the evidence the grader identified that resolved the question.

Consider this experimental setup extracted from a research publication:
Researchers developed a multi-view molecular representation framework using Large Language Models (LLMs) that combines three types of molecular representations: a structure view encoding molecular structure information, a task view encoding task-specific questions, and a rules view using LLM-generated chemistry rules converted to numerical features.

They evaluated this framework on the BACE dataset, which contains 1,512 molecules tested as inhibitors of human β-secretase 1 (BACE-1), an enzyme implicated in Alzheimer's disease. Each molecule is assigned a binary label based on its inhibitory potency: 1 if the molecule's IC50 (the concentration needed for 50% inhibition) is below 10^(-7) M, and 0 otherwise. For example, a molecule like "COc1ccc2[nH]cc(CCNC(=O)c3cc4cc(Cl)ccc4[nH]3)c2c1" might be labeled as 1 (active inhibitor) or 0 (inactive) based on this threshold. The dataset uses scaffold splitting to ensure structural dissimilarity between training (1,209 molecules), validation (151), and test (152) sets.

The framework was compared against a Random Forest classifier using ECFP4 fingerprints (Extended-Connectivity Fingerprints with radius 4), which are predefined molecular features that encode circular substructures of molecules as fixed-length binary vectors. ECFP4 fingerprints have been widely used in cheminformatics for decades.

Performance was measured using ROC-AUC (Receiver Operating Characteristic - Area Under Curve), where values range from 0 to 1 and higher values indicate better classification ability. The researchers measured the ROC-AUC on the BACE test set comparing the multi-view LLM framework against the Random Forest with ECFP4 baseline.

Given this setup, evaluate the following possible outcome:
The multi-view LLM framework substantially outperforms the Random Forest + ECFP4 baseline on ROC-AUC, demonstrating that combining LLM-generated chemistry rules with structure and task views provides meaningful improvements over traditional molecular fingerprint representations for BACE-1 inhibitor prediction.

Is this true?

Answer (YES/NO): NO